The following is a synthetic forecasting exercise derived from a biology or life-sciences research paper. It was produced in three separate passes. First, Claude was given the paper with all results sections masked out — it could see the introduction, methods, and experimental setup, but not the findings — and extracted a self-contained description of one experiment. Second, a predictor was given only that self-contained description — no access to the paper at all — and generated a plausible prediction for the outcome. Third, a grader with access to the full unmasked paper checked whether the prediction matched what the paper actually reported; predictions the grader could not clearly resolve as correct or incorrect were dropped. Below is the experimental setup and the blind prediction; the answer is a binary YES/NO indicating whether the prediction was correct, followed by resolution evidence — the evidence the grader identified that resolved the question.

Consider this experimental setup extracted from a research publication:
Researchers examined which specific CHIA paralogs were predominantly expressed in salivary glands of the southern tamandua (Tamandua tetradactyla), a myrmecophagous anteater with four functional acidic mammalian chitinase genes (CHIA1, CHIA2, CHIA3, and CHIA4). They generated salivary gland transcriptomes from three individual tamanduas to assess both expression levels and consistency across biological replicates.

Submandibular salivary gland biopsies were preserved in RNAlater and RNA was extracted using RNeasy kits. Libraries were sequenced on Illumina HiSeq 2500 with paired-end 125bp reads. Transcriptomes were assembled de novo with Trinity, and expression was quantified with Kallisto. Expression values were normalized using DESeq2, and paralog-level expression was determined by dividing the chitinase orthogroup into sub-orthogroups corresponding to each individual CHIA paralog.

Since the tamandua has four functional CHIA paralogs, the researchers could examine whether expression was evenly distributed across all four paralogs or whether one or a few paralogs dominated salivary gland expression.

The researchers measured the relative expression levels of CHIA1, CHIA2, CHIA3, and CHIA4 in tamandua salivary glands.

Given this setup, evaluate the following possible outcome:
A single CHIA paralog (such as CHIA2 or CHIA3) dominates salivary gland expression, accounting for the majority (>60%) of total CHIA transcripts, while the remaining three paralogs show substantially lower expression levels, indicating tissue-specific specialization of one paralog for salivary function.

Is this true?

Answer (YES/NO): NO